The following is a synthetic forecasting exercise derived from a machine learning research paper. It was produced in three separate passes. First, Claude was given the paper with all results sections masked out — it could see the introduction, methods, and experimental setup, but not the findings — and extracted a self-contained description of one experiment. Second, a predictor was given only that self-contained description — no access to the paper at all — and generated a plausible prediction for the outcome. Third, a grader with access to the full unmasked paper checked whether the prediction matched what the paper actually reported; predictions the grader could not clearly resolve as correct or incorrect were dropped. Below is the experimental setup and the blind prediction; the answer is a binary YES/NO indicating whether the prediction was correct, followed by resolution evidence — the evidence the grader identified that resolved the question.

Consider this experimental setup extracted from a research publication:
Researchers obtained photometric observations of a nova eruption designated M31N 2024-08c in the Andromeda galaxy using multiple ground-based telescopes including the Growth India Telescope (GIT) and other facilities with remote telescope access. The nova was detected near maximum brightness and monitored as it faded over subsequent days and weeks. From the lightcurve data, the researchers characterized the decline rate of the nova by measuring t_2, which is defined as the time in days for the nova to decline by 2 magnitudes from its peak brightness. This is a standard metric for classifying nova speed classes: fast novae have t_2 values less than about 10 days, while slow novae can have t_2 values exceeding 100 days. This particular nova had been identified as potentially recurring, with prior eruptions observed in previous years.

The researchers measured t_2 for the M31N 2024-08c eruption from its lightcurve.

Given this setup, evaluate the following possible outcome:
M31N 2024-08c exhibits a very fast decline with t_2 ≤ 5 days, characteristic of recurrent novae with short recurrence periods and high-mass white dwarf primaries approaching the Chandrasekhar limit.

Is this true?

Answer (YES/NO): NO